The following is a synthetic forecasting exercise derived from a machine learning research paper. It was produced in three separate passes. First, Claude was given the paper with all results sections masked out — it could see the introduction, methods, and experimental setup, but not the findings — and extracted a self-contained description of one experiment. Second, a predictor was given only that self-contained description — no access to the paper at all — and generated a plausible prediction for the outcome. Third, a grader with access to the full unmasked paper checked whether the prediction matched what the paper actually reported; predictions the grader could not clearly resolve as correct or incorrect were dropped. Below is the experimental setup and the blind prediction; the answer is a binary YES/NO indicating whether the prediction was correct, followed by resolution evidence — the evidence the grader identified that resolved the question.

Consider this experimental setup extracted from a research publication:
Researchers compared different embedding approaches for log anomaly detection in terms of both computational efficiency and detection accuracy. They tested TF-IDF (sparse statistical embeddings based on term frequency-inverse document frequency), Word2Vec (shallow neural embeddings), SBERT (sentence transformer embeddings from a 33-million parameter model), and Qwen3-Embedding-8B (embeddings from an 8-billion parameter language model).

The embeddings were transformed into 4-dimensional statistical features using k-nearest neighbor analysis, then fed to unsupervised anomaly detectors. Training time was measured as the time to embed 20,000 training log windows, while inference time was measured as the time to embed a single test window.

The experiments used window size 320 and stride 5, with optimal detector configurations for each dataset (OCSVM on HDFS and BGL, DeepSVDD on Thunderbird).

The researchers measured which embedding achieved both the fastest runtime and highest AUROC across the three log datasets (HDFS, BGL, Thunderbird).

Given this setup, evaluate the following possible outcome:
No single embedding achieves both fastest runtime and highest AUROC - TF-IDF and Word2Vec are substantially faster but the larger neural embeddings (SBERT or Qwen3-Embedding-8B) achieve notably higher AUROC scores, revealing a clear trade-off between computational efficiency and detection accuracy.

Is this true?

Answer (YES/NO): NO